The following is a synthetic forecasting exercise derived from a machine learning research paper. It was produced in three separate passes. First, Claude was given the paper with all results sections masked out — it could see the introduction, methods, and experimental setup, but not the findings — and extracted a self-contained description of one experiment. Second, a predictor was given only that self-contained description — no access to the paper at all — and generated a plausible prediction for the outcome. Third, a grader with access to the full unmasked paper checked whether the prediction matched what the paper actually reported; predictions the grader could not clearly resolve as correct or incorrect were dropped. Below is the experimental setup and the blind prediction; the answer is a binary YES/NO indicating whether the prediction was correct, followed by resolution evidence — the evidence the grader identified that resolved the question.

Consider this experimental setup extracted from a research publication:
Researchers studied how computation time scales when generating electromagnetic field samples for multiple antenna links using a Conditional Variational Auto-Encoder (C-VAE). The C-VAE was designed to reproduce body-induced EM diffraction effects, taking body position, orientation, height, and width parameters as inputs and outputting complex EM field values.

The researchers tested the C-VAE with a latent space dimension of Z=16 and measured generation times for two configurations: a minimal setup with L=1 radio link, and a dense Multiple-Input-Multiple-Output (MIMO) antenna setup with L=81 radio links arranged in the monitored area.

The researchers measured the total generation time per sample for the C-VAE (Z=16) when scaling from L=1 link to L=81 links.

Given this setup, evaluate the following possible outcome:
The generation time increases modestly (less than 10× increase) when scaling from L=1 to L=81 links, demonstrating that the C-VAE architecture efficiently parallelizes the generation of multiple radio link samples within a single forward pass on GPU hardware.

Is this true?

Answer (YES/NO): NO